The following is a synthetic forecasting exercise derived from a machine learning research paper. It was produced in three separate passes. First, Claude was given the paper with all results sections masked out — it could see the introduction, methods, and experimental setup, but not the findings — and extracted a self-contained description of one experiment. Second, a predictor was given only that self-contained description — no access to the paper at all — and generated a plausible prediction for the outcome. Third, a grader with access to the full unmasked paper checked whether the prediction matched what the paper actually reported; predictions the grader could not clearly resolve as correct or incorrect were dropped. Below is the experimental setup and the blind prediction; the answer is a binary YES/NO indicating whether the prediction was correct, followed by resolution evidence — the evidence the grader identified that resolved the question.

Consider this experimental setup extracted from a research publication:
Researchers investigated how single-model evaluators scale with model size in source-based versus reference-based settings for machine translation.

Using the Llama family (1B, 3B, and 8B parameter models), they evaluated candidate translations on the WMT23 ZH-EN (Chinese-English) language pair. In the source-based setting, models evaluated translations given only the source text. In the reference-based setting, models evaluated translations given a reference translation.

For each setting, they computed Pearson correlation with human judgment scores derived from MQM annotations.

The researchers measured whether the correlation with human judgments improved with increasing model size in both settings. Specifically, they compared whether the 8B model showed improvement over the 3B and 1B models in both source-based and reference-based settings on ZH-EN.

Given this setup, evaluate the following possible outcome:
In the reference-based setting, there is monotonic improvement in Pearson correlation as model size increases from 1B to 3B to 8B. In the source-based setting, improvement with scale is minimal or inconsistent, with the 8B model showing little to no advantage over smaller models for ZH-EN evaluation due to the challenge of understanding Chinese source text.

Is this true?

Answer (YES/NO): NO